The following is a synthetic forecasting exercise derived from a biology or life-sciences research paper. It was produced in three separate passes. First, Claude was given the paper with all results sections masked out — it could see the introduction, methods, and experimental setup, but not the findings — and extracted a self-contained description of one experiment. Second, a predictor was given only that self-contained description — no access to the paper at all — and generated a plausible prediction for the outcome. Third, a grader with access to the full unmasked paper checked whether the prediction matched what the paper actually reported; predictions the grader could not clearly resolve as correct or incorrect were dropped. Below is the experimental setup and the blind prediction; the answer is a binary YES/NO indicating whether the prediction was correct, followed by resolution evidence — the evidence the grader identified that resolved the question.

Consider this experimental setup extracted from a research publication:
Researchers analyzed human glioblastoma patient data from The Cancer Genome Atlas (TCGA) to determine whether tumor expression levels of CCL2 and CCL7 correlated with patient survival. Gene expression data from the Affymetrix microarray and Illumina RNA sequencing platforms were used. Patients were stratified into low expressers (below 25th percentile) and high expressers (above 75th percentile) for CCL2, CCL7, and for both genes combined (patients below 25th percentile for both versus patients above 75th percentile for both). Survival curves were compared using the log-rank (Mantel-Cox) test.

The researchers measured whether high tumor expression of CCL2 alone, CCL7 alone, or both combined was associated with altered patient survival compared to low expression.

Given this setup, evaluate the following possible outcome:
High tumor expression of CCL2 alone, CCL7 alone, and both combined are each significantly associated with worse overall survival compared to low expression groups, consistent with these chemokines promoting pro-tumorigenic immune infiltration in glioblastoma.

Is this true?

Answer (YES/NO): YES